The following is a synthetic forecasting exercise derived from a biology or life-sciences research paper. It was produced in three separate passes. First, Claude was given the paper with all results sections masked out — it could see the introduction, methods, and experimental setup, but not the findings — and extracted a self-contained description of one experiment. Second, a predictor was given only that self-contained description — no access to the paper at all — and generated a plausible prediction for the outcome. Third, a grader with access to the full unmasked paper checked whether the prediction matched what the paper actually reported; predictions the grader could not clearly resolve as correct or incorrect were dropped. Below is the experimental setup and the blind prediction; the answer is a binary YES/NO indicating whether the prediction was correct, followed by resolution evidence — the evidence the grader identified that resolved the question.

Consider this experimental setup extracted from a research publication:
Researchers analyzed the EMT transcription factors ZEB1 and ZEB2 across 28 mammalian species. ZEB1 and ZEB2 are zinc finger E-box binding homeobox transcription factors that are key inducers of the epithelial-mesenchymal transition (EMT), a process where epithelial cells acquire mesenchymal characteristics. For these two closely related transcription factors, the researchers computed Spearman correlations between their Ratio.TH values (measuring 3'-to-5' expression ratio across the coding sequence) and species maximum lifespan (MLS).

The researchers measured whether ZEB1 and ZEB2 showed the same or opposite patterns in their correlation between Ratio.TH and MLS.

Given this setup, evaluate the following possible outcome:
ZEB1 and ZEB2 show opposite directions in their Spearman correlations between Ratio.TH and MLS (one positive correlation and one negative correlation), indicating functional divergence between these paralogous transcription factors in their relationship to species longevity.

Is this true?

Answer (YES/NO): YES